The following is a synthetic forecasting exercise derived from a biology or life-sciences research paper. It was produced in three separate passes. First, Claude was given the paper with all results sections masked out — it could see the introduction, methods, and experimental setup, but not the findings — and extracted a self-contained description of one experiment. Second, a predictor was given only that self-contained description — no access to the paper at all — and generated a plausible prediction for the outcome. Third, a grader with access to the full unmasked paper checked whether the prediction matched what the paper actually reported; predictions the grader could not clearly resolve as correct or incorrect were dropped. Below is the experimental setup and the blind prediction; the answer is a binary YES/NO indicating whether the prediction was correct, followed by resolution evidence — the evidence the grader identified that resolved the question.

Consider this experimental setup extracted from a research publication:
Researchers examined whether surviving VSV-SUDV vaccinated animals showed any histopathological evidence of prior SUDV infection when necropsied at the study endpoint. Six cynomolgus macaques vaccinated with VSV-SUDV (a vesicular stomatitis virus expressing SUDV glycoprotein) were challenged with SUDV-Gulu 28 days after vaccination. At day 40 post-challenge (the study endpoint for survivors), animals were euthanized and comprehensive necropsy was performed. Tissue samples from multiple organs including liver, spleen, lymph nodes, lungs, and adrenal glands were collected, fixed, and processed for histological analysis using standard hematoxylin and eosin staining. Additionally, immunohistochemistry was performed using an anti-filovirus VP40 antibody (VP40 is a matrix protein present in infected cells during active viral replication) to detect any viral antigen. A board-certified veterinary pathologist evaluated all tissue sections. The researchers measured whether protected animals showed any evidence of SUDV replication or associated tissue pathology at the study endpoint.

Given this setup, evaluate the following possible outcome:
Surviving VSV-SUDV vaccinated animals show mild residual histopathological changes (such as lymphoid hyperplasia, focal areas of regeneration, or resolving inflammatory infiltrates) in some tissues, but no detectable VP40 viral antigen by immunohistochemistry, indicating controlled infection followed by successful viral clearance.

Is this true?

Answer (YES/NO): NO